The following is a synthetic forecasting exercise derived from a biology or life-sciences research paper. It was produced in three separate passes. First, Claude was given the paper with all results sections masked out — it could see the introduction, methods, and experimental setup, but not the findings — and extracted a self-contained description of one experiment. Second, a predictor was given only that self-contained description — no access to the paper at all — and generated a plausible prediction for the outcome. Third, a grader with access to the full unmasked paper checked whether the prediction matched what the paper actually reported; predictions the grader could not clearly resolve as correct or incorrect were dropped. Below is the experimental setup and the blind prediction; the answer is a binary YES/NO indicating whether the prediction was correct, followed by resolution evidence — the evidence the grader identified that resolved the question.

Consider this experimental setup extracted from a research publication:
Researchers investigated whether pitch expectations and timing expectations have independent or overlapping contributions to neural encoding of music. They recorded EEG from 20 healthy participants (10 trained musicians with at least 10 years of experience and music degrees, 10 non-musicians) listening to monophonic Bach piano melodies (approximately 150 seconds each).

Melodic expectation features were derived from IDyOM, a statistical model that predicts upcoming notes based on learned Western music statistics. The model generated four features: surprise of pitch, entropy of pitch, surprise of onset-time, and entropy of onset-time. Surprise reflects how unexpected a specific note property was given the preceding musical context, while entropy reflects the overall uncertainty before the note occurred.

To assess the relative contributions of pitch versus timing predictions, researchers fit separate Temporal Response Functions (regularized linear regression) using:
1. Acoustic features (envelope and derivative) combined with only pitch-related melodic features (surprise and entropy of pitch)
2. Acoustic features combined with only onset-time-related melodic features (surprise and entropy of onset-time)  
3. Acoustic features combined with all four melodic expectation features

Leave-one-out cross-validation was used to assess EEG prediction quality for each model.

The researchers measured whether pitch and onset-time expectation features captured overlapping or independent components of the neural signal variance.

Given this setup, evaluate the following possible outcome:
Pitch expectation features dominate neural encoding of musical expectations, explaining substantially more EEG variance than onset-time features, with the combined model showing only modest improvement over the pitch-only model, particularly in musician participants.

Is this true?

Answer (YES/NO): NO